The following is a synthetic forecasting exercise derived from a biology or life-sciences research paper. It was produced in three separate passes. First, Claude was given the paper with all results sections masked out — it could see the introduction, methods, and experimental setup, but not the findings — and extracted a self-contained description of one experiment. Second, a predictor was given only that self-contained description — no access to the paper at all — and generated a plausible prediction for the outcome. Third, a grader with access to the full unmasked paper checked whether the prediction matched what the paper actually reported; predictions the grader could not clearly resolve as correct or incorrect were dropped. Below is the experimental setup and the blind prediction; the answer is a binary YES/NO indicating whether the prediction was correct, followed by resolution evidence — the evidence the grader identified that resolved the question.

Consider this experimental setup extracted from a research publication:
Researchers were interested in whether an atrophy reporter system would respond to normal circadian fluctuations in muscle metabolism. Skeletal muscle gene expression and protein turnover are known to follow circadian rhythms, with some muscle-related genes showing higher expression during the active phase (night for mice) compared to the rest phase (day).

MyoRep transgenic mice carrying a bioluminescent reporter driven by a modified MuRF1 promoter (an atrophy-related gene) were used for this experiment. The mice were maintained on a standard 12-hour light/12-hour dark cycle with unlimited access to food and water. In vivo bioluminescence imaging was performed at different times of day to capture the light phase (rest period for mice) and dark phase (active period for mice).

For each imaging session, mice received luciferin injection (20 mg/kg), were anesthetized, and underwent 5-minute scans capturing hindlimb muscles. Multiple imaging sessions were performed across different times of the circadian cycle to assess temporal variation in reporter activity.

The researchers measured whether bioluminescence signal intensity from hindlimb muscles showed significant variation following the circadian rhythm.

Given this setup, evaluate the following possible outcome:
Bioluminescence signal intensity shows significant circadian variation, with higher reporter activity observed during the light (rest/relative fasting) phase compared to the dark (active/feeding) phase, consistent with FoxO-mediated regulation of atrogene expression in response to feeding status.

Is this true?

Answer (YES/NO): NO